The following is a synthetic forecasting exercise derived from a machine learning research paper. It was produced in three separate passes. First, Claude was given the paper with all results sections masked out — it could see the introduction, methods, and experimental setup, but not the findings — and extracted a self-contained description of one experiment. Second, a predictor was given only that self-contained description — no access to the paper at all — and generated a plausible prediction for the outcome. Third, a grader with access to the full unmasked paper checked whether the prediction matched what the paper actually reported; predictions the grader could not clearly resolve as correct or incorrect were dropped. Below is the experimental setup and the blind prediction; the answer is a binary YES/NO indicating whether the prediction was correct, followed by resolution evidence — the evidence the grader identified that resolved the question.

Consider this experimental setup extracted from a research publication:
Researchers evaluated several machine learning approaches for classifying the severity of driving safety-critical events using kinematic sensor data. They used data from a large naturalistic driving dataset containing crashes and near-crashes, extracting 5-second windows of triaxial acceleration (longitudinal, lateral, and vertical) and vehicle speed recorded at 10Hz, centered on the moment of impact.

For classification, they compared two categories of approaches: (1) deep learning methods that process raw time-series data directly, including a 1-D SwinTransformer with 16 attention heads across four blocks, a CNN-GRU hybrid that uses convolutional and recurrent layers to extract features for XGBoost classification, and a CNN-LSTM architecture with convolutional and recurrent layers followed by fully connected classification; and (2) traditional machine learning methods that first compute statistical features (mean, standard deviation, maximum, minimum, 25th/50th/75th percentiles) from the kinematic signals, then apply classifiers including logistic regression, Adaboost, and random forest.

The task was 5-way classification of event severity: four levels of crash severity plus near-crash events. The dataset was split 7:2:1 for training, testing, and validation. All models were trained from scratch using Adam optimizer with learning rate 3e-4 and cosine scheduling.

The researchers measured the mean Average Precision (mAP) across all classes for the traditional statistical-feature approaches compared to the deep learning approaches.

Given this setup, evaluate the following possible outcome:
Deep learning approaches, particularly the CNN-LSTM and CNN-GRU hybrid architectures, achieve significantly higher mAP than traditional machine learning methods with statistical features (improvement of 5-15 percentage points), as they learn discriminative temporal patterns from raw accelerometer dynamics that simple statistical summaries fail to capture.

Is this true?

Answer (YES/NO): NO